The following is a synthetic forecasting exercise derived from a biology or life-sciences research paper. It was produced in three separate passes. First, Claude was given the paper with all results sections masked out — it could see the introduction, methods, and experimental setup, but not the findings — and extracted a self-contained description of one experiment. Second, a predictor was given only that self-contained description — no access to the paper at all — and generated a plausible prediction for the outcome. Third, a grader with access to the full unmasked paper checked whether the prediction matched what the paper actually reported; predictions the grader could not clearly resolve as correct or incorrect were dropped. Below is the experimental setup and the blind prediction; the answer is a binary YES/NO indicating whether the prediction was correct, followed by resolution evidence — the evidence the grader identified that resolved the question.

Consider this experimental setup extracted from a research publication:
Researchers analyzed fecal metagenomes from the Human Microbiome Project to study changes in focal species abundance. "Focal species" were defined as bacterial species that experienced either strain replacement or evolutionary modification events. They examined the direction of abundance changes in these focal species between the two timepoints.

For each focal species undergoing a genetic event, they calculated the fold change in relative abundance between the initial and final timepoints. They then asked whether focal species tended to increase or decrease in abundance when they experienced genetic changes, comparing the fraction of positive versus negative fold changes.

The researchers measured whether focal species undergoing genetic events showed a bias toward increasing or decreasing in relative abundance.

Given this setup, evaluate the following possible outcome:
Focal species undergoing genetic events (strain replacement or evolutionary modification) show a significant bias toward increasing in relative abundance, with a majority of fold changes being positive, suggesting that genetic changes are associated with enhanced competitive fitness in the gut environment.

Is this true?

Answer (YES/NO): NO